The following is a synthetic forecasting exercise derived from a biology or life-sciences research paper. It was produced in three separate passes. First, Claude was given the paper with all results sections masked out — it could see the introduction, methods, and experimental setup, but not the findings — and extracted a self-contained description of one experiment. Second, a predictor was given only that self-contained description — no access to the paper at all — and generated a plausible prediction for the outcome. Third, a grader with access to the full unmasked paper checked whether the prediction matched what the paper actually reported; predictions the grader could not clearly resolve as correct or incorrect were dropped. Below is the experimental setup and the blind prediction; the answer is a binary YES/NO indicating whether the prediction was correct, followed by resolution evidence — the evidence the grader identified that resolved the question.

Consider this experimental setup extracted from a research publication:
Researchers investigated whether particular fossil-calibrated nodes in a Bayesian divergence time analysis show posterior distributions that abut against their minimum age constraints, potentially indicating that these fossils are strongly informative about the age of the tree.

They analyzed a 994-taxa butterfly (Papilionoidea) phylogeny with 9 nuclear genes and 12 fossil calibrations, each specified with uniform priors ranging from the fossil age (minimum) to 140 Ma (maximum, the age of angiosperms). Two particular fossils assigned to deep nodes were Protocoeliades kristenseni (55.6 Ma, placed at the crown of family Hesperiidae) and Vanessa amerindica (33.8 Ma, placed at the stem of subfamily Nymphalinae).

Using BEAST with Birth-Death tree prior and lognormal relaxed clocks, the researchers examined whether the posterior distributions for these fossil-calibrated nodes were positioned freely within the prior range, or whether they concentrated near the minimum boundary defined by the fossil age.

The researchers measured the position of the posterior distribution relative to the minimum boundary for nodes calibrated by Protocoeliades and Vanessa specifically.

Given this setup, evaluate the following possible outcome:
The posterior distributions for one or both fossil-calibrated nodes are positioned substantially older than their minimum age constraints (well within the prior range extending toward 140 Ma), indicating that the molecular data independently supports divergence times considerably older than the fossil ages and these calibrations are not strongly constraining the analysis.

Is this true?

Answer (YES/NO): NO